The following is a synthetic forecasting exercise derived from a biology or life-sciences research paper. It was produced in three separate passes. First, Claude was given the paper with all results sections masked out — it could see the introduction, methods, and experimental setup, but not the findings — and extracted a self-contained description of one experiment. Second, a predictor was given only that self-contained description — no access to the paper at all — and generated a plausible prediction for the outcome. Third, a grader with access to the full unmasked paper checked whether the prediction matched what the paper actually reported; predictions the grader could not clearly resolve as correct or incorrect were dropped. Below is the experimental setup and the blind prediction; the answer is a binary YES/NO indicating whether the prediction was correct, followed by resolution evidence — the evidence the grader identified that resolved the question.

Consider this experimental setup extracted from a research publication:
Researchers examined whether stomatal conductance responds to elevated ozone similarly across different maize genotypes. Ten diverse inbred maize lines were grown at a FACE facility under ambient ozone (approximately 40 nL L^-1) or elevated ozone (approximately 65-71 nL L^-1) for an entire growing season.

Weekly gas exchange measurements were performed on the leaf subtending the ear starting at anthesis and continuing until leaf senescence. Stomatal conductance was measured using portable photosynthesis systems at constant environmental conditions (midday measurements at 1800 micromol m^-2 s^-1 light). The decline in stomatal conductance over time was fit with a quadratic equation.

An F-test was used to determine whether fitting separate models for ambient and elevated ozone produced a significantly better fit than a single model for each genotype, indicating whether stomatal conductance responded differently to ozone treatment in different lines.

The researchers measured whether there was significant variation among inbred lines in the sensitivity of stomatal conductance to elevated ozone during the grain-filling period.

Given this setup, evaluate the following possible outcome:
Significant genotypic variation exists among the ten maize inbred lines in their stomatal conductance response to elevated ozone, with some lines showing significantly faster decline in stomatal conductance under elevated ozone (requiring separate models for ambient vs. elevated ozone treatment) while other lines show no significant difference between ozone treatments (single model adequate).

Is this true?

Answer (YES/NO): YES